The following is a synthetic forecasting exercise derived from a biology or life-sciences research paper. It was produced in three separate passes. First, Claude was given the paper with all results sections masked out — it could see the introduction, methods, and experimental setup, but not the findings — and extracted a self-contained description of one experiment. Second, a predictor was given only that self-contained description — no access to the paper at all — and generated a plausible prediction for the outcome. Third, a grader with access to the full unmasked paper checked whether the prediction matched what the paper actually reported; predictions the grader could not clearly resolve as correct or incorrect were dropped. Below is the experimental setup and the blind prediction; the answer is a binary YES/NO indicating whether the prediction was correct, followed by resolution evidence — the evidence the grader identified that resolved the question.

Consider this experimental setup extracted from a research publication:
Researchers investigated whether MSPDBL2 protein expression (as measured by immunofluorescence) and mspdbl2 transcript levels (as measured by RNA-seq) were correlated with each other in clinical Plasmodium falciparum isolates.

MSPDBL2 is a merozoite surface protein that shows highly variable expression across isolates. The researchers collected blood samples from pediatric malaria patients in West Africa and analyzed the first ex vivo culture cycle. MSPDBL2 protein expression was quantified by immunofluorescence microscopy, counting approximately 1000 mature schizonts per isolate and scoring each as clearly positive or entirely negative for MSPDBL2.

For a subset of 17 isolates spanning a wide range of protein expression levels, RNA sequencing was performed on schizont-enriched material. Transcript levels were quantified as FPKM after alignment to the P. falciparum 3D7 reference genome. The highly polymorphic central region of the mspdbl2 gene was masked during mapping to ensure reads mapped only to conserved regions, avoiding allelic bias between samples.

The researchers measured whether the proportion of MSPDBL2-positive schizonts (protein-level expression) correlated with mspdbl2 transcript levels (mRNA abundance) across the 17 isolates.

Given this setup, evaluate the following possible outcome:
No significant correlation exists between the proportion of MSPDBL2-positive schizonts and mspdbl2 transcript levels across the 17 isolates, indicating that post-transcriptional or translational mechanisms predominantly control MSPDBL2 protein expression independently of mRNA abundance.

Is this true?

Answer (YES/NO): NO